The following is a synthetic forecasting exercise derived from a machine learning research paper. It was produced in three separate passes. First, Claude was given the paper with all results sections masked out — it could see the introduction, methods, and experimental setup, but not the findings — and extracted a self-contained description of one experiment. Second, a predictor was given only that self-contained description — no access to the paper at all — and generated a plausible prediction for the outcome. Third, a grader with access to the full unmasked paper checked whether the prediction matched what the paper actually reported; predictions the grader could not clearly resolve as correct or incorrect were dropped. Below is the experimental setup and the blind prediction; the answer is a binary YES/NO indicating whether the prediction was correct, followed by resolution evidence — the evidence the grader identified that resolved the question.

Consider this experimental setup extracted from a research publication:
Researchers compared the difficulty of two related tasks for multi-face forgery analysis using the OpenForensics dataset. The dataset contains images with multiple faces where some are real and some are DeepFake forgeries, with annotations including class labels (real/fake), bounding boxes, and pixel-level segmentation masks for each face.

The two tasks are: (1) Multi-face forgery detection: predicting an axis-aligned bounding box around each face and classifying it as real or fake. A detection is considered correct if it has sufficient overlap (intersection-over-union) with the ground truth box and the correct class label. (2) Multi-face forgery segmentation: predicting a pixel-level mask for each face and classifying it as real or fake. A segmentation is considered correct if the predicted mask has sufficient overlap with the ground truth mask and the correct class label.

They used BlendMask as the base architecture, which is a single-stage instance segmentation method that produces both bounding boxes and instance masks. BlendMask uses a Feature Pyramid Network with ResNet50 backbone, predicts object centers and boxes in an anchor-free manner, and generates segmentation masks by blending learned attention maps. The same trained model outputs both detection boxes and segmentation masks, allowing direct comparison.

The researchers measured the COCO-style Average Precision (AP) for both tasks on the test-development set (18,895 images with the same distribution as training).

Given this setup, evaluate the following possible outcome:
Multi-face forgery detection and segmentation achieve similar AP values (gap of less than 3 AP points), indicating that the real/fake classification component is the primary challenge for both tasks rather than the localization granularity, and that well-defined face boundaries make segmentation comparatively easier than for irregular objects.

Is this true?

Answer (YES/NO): YES